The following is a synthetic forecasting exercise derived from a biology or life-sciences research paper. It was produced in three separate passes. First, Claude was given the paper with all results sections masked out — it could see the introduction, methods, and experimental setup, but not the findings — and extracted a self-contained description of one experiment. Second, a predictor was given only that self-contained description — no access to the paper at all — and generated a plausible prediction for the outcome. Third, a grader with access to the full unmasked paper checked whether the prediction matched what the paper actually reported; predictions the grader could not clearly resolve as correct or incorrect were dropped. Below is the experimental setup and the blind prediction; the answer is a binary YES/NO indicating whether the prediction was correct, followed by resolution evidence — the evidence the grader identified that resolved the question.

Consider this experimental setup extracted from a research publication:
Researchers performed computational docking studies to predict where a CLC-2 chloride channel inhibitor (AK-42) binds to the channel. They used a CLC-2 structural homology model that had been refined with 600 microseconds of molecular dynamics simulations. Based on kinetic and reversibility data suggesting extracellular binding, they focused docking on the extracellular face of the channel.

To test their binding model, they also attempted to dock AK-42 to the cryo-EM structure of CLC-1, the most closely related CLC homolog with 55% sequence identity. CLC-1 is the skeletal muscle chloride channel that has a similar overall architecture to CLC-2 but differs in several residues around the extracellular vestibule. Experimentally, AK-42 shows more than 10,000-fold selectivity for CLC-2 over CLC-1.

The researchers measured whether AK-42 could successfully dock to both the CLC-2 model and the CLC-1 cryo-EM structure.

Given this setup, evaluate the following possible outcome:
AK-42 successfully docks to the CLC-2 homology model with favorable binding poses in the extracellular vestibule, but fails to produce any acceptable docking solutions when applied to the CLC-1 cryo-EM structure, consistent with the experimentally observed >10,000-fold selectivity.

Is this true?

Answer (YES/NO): YES